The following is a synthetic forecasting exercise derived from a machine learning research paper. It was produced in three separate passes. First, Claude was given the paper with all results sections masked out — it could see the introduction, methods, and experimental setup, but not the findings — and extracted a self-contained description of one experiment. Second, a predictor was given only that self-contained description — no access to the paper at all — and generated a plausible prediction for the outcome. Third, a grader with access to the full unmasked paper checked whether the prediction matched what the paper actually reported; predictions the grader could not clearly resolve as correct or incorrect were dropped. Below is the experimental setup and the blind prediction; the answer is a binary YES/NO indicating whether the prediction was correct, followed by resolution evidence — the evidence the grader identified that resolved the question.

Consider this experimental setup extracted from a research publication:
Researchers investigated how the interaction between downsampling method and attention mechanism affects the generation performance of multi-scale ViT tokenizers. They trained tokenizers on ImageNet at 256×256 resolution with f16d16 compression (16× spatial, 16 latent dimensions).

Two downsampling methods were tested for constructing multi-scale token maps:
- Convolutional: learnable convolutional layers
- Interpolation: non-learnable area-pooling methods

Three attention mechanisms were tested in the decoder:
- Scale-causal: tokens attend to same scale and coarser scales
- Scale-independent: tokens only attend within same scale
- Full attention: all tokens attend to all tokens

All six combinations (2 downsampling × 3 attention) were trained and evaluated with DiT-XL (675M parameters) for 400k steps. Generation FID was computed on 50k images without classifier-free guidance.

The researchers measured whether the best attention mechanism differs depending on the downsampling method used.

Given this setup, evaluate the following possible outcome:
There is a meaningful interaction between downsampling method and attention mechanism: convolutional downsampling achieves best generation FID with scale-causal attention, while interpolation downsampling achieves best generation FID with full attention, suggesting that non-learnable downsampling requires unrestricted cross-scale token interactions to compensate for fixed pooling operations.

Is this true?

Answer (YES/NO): YES